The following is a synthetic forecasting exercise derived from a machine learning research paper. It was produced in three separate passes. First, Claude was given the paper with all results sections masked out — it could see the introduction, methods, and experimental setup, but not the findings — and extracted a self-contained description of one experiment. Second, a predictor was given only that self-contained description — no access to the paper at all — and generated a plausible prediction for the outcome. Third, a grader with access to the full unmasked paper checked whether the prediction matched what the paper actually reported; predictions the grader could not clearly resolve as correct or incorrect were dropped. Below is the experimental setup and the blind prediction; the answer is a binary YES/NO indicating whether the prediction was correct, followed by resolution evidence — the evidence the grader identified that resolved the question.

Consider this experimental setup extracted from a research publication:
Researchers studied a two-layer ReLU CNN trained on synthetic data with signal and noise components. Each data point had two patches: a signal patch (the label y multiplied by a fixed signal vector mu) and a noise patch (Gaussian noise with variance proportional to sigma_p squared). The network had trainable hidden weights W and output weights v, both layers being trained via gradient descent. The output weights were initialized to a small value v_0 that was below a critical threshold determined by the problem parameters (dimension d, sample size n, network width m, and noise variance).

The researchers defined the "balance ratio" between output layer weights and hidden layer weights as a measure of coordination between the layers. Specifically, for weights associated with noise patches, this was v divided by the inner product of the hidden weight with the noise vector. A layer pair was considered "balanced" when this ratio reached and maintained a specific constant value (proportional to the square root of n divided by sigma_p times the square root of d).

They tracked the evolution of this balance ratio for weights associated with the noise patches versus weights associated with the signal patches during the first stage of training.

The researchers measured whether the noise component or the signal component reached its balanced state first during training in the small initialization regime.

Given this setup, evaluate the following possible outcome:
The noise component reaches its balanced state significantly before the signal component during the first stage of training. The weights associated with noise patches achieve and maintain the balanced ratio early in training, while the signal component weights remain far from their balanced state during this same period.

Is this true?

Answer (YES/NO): YES